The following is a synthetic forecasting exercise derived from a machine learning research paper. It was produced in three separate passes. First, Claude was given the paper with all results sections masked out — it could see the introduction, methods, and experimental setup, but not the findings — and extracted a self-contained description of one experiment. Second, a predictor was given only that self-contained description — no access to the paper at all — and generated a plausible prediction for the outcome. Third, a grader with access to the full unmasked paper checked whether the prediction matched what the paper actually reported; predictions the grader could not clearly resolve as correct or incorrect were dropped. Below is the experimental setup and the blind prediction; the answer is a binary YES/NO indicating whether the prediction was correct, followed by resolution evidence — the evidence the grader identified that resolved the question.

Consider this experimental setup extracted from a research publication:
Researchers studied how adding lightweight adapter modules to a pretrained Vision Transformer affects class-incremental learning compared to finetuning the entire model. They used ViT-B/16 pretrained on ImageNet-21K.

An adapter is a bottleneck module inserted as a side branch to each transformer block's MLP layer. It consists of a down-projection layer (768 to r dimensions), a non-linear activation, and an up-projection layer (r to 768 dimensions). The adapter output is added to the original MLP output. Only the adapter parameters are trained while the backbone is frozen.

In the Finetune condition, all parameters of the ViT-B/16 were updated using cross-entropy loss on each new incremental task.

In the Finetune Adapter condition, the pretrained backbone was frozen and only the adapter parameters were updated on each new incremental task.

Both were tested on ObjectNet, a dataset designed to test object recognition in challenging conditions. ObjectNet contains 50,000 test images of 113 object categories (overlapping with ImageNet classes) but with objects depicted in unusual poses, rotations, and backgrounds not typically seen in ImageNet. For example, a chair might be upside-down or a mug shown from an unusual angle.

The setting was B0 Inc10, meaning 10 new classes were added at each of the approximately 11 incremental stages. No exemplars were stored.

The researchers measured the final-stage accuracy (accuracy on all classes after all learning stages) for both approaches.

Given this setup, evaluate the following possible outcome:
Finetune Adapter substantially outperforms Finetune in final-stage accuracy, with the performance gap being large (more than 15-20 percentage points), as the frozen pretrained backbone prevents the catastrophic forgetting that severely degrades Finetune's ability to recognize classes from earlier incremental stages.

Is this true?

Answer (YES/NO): YES